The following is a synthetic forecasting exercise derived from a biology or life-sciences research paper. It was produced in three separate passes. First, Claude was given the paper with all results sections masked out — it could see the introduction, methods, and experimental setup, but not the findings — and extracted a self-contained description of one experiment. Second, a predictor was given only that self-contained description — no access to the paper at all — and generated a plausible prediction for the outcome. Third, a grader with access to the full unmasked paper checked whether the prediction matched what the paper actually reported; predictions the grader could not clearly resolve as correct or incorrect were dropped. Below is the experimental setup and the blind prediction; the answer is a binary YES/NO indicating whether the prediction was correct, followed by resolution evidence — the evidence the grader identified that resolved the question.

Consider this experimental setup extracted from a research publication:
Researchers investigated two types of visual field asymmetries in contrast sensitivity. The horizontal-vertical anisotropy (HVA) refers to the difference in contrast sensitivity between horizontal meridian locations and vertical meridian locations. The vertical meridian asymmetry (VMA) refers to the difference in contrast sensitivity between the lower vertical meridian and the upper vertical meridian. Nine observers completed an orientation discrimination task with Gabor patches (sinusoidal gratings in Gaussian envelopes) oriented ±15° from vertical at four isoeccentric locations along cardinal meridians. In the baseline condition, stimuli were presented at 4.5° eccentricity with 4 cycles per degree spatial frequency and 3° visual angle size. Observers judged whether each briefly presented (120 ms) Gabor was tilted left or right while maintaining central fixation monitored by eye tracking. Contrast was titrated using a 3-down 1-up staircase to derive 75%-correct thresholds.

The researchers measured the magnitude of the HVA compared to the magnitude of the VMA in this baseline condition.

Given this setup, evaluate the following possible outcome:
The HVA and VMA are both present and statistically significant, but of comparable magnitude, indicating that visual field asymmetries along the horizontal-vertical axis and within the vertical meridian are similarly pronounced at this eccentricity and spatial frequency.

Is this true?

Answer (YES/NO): NO